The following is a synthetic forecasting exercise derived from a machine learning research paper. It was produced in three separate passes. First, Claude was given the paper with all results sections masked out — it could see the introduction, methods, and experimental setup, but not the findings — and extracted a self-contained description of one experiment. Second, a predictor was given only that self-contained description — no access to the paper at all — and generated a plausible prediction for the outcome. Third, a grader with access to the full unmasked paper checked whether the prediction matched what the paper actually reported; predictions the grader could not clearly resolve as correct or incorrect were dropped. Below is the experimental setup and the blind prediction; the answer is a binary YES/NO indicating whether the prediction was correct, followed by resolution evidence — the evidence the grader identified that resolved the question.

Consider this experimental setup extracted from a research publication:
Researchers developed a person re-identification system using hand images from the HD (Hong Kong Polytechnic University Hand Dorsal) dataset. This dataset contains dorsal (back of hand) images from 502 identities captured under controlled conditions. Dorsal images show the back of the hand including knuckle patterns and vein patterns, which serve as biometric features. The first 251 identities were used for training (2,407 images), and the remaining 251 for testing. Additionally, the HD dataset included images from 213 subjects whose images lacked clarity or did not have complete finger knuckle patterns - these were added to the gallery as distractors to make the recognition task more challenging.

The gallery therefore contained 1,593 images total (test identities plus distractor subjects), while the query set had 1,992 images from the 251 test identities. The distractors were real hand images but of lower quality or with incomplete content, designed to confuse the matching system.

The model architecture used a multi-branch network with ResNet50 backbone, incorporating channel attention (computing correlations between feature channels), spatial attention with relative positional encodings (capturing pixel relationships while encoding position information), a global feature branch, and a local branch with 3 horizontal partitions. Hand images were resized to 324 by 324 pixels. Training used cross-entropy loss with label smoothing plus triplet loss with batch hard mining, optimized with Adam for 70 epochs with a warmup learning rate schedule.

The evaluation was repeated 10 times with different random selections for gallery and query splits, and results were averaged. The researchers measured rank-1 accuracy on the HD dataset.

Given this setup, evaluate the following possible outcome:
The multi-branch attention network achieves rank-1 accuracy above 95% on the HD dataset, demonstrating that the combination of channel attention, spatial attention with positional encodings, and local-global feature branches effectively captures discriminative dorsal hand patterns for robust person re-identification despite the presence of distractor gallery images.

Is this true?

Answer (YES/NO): YES